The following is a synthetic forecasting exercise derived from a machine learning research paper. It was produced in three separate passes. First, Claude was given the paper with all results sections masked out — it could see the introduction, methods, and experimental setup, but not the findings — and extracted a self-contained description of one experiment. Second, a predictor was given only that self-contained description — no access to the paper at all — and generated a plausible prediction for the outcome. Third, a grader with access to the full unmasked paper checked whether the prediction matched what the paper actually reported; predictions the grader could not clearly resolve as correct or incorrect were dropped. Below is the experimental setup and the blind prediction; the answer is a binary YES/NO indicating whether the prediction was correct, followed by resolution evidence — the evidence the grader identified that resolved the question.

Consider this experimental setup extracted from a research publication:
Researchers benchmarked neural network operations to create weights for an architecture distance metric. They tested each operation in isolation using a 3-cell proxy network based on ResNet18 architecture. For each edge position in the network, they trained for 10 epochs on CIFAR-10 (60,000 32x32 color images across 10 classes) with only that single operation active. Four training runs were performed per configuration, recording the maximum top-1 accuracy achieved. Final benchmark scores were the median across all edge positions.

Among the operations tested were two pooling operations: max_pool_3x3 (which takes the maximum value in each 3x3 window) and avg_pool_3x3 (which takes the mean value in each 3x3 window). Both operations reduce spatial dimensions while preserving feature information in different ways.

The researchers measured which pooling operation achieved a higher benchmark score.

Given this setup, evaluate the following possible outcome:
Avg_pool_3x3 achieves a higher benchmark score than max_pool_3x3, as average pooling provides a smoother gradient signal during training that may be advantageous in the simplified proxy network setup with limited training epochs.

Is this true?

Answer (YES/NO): NO